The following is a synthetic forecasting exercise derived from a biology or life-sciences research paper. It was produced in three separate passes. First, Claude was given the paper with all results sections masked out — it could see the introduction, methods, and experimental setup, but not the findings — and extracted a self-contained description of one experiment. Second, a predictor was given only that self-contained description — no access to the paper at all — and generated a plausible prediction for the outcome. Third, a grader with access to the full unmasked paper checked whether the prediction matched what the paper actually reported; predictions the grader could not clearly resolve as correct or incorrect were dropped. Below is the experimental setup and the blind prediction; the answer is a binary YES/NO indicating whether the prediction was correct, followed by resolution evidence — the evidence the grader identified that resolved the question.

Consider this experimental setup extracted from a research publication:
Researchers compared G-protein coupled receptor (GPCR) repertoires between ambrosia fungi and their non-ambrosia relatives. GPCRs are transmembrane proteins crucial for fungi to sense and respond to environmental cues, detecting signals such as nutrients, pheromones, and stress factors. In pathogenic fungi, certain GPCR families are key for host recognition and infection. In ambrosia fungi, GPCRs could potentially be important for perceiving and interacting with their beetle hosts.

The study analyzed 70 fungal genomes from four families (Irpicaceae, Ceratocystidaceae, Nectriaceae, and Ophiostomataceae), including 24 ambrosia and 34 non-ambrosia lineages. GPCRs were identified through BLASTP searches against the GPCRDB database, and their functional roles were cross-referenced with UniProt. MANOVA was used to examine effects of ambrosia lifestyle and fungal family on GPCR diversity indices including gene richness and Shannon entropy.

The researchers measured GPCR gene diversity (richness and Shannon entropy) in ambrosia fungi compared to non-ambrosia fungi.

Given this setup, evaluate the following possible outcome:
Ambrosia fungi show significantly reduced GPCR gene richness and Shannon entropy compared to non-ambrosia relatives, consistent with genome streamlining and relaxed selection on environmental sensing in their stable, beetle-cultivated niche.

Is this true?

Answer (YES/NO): NO